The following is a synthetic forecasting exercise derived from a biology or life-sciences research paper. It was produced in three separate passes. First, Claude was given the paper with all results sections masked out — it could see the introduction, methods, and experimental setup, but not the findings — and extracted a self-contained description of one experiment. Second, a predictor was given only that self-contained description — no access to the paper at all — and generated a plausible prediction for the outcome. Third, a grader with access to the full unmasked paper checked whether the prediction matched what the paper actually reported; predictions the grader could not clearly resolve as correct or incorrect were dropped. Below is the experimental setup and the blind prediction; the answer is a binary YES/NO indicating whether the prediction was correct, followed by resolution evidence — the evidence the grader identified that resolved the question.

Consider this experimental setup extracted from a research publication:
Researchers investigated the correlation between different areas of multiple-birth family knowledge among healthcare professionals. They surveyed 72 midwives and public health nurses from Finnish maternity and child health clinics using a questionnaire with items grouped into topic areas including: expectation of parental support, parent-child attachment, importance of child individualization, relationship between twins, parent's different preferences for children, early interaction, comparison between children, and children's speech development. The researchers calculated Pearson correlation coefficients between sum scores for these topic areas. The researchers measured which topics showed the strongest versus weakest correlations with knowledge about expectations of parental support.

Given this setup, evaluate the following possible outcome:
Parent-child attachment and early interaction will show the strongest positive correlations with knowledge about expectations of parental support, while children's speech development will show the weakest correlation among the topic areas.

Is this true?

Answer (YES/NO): NO